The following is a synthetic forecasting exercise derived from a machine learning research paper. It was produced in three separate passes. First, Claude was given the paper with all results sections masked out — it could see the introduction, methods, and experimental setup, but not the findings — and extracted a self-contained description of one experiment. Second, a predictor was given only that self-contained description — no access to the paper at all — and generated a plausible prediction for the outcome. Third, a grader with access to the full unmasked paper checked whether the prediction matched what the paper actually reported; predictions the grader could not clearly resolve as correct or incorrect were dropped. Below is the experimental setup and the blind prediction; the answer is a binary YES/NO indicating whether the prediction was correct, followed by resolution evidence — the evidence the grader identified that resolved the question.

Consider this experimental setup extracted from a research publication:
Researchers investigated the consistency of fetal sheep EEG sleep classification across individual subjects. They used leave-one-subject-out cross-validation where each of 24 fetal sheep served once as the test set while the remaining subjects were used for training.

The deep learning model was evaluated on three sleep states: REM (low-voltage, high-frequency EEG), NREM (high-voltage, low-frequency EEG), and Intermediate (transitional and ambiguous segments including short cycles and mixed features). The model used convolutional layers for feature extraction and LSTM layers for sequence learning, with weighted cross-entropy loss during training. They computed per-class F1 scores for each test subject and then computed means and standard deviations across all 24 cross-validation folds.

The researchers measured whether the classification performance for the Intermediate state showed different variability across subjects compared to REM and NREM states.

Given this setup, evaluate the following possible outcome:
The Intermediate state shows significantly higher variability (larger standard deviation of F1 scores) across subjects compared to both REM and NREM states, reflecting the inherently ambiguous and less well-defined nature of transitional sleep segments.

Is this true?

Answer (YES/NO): YES